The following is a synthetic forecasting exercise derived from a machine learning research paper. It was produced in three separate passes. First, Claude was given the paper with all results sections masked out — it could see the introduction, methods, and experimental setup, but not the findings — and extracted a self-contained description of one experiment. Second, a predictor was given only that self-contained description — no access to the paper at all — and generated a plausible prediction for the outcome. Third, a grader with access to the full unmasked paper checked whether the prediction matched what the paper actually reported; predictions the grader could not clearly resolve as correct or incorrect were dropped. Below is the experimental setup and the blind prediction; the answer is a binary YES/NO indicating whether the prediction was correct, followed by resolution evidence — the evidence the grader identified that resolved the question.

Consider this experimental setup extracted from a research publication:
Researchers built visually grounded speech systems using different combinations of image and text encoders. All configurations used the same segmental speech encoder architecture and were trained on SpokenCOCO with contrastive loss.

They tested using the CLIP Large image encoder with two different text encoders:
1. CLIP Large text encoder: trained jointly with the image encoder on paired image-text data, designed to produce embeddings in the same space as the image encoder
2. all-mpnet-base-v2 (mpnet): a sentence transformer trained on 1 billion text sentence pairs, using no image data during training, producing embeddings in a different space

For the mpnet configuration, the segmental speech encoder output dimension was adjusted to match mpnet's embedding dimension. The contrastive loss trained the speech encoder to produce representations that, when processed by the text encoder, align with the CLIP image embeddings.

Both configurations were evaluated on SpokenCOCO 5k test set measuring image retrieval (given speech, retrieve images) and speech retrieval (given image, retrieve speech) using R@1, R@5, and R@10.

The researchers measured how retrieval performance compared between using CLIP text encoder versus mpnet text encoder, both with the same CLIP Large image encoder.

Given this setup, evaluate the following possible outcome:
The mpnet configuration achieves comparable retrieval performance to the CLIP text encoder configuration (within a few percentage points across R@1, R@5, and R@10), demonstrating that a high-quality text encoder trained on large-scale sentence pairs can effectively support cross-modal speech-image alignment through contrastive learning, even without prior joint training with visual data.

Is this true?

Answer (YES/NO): NO